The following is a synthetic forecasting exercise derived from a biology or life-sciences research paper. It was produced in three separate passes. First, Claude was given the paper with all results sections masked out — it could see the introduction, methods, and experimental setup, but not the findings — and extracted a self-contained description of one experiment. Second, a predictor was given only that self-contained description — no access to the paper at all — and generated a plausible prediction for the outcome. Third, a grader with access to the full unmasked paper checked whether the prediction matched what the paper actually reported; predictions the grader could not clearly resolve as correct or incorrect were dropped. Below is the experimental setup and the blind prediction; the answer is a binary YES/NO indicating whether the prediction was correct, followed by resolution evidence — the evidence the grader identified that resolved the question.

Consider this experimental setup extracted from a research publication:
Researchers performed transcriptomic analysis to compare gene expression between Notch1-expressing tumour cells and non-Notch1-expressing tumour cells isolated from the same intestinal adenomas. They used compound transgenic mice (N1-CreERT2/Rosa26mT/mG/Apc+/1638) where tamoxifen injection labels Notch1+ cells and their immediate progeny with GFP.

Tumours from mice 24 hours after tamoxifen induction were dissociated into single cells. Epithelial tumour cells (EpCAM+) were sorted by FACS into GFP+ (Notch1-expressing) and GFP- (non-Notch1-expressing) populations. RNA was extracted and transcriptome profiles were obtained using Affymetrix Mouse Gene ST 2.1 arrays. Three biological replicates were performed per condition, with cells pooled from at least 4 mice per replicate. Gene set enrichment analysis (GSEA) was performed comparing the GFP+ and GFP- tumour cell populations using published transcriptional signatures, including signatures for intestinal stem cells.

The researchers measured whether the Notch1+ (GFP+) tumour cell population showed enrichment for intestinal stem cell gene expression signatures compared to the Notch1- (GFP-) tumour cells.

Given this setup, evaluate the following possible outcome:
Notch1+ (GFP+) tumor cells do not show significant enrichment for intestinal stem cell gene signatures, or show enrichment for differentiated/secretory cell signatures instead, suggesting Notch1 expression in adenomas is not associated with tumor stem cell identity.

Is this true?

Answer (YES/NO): NO